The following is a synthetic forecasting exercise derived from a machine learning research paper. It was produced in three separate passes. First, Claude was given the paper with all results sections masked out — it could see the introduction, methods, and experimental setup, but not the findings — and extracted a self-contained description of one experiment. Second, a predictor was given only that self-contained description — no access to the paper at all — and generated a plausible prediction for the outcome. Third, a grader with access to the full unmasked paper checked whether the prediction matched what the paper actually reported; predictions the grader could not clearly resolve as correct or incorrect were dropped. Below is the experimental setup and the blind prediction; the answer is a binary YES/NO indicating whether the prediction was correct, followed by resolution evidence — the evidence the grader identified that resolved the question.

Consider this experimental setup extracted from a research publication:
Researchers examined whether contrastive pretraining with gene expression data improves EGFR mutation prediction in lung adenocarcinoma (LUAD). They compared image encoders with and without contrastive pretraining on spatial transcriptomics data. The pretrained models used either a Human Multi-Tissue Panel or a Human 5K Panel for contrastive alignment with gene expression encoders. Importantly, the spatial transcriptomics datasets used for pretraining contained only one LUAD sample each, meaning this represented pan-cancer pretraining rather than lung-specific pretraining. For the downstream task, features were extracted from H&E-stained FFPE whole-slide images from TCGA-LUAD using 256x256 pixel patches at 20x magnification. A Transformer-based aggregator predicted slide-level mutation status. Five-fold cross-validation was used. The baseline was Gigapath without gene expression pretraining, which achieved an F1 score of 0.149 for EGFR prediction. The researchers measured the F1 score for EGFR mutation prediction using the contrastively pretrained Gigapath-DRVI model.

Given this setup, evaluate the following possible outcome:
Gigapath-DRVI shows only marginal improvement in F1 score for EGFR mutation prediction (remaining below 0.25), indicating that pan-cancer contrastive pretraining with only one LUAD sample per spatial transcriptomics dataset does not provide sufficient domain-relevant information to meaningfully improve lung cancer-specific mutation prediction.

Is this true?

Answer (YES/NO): NO